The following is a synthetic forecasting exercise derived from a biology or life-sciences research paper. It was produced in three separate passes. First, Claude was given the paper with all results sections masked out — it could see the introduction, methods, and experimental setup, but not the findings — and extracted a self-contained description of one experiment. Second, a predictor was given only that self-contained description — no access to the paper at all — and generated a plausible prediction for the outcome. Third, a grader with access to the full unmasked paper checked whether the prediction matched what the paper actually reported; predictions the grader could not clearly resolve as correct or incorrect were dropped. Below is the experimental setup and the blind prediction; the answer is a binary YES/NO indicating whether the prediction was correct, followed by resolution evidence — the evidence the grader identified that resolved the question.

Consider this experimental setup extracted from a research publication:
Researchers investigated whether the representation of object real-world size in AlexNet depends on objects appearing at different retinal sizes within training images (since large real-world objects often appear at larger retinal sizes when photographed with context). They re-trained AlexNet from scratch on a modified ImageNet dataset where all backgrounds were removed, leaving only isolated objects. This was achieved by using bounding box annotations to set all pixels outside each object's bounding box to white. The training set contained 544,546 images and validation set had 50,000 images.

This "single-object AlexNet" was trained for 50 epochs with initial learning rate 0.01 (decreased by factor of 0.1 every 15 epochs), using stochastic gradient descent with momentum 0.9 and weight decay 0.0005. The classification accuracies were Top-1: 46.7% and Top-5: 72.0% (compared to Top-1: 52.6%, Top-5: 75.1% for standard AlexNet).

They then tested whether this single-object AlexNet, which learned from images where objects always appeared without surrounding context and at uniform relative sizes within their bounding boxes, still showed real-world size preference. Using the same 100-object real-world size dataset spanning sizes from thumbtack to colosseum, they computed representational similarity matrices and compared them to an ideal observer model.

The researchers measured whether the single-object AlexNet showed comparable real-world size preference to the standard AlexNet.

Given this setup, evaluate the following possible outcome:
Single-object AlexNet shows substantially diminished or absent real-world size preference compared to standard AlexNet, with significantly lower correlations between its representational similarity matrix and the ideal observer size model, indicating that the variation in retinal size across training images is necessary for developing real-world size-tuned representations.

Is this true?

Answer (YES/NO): NO